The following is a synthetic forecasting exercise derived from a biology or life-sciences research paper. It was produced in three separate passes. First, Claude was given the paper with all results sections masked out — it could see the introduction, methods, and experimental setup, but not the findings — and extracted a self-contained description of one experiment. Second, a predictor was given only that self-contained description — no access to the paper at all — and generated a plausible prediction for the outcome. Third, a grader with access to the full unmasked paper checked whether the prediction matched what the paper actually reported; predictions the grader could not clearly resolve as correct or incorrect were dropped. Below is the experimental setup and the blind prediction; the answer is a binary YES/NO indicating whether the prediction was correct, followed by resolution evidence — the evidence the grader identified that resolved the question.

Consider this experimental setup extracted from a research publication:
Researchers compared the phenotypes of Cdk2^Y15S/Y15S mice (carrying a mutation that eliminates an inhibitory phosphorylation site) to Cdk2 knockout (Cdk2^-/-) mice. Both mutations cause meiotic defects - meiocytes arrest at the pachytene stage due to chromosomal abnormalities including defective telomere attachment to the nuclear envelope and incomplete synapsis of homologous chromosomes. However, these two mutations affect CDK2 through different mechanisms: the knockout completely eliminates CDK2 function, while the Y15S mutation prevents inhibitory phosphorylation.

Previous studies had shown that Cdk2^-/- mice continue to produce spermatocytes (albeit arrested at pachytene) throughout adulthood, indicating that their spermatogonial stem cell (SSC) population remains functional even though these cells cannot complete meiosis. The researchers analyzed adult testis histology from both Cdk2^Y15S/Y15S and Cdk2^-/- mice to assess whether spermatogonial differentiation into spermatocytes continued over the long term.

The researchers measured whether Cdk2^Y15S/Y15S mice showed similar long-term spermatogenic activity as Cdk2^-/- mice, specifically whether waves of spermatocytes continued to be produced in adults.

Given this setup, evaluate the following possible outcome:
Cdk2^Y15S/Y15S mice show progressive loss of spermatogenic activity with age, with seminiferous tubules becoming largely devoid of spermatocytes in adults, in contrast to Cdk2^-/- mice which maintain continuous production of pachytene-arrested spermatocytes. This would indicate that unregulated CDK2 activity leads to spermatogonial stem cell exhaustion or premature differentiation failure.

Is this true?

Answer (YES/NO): YES